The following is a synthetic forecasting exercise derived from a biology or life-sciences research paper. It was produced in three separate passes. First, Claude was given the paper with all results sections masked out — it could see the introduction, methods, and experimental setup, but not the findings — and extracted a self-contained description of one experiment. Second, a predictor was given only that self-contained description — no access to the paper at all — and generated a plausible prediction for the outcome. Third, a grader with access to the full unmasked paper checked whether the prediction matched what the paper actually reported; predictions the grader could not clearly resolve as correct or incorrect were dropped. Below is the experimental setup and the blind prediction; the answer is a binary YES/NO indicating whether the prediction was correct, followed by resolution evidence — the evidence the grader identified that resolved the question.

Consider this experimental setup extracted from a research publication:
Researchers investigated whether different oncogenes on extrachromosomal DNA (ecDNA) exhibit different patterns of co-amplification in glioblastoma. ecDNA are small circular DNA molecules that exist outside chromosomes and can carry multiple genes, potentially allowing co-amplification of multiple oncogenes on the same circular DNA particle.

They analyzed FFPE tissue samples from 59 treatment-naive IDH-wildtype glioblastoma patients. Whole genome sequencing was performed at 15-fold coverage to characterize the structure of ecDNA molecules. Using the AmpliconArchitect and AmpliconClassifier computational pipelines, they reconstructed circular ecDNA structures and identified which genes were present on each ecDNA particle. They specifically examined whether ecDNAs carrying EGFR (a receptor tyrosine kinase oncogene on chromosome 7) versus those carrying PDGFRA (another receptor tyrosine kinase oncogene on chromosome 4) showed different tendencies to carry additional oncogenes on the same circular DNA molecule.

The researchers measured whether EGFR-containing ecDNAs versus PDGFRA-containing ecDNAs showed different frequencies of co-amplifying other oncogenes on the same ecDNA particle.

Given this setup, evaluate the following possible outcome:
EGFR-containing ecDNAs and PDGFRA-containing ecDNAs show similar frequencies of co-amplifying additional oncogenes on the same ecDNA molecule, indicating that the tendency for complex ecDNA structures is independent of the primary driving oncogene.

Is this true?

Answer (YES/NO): NO